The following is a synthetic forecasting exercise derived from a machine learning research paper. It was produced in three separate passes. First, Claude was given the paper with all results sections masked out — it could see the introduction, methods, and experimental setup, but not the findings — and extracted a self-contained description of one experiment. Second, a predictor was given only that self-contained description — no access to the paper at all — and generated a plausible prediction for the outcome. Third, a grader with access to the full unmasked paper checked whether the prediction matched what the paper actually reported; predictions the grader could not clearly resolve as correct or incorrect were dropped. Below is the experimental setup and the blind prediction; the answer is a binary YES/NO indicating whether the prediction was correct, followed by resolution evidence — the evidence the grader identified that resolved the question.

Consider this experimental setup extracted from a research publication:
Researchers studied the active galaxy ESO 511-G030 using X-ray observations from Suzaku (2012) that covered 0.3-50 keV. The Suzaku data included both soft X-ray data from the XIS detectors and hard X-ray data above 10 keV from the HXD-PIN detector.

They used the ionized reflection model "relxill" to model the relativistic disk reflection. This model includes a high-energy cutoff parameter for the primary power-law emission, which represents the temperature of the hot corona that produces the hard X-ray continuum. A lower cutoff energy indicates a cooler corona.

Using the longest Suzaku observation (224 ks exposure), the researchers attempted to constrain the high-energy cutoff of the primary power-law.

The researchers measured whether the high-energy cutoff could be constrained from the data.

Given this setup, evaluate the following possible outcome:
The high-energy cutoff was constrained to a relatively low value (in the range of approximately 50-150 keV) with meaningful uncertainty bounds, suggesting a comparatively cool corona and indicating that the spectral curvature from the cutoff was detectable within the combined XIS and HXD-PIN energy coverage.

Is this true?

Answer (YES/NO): NO